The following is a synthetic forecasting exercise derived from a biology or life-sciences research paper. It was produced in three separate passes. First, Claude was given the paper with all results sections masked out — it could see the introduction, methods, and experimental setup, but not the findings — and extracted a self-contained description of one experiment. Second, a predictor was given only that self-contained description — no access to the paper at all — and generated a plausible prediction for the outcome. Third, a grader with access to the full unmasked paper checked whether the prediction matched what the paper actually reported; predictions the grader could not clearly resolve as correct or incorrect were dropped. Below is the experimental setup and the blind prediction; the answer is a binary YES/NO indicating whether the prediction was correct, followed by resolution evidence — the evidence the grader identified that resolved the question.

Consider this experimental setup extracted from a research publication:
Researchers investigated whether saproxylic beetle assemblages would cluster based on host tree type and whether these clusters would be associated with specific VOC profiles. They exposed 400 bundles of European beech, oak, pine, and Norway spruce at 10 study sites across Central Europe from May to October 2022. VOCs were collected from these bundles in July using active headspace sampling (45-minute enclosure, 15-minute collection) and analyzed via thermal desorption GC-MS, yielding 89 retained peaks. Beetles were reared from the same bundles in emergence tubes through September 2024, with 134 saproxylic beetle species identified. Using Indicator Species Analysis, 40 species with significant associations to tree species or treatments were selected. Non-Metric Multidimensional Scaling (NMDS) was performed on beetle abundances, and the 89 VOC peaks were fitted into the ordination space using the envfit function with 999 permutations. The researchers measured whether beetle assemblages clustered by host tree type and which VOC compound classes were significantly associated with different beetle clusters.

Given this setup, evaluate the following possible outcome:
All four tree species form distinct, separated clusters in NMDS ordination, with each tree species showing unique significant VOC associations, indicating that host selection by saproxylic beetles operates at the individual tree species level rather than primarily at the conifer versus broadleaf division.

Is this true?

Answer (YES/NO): NO